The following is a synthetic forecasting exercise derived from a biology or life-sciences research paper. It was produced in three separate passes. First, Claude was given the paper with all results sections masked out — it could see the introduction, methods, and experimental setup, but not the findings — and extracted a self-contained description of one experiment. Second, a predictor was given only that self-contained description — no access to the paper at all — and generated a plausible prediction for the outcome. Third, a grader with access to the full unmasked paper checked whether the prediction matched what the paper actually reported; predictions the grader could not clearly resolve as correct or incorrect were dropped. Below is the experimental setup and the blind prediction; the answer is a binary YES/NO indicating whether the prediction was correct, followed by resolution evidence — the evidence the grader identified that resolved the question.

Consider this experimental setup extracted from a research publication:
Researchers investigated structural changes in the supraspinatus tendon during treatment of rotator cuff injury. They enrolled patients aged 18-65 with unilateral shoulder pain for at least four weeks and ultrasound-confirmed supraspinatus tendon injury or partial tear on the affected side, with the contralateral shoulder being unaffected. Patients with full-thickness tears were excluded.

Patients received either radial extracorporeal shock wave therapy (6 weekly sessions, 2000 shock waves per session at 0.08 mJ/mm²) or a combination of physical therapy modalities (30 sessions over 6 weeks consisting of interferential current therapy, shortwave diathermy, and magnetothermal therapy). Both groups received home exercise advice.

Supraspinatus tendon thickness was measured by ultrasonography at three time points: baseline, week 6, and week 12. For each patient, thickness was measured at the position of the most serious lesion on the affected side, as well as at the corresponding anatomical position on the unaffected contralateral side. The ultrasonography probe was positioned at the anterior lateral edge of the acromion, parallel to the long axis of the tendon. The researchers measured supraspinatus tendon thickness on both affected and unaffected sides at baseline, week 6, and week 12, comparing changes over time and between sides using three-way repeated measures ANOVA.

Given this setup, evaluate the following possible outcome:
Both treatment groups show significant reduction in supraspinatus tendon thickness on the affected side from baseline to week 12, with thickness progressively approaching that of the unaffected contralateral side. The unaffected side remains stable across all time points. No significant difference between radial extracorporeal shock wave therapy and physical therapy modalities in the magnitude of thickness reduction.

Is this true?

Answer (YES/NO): NO